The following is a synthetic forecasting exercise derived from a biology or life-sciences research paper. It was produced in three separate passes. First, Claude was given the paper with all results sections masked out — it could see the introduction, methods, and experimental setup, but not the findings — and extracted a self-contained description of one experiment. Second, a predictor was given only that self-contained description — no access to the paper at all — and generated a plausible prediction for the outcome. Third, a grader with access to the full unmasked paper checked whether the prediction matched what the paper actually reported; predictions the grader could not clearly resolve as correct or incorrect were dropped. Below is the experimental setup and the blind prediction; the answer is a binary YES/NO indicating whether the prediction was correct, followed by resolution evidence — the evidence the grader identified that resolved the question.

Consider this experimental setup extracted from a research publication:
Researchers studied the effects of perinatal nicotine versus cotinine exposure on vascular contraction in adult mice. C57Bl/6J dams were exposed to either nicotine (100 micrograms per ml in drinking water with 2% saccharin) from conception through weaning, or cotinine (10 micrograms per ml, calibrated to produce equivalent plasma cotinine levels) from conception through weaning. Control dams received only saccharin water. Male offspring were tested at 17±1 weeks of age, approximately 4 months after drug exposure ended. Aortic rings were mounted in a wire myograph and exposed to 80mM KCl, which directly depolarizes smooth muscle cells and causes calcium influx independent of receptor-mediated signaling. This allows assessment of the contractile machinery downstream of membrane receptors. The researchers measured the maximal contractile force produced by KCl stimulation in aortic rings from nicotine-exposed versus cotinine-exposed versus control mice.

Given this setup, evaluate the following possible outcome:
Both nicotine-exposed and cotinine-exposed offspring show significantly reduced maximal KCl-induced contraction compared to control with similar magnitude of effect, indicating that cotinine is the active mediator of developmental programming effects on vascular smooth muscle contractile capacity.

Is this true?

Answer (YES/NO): NO